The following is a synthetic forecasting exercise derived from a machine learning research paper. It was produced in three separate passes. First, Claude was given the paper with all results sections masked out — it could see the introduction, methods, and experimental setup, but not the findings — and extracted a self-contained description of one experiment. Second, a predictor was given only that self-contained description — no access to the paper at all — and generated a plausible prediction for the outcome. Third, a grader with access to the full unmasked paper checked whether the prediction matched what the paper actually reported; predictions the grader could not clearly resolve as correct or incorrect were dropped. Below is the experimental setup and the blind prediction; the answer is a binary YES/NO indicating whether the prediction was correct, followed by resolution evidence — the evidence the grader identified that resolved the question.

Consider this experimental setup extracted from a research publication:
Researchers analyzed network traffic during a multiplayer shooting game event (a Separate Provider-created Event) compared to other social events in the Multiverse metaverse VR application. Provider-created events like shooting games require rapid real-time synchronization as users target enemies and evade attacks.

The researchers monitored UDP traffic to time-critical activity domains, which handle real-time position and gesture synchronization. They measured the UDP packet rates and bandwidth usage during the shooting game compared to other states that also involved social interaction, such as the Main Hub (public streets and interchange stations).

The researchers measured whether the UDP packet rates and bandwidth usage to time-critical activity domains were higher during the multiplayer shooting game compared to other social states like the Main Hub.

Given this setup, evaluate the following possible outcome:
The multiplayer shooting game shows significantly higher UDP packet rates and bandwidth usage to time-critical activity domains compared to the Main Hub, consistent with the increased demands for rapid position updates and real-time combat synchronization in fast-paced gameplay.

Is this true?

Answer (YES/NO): NO